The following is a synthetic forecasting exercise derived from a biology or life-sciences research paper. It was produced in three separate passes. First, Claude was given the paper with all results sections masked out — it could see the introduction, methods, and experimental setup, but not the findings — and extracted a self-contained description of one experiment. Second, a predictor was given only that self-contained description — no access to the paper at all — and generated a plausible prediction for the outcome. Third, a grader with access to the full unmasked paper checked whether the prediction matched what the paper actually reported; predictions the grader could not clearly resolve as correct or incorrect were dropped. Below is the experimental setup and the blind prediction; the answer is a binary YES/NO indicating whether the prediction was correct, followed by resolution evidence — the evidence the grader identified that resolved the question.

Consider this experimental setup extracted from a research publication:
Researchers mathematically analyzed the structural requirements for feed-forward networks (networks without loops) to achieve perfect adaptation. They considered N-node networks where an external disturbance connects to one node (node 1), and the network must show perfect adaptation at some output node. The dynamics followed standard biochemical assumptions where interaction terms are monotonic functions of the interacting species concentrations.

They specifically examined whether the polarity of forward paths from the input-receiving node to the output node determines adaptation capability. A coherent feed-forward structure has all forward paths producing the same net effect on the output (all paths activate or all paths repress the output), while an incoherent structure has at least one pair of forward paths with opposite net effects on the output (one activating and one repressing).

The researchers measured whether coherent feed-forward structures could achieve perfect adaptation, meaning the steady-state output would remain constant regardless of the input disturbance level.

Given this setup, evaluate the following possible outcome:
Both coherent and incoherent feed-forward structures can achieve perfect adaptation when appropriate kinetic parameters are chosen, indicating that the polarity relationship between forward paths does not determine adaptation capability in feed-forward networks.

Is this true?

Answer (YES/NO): NO